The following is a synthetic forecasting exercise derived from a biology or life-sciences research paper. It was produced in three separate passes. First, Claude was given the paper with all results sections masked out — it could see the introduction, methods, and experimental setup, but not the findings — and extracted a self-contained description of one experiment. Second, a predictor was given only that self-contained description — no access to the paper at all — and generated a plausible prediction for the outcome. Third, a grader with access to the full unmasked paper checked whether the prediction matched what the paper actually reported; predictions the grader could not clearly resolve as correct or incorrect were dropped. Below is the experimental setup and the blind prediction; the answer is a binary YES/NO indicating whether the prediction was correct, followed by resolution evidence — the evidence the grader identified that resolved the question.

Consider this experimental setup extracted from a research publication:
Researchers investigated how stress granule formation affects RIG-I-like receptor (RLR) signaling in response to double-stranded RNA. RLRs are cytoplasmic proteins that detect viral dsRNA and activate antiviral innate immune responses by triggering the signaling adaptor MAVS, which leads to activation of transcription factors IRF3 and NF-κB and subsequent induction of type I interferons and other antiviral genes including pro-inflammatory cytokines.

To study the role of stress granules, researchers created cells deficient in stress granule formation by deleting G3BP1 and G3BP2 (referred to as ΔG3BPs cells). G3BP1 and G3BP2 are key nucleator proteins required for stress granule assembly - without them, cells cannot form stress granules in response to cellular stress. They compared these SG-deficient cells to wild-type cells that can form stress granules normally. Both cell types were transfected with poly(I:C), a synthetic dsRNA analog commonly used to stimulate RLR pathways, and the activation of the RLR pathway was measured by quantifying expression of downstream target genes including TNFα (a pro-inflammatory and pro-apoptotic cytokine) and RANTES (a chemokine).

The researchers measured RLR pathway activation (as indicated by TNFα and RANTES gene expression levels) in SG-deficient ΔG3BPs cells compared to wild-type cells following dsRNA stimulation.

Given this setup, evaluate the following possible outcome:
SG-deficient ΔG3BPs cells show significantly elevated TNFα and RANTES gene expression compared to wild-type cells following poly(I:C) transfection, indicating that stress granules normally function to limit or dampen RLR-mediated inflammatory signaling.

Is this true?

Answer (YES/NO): YES